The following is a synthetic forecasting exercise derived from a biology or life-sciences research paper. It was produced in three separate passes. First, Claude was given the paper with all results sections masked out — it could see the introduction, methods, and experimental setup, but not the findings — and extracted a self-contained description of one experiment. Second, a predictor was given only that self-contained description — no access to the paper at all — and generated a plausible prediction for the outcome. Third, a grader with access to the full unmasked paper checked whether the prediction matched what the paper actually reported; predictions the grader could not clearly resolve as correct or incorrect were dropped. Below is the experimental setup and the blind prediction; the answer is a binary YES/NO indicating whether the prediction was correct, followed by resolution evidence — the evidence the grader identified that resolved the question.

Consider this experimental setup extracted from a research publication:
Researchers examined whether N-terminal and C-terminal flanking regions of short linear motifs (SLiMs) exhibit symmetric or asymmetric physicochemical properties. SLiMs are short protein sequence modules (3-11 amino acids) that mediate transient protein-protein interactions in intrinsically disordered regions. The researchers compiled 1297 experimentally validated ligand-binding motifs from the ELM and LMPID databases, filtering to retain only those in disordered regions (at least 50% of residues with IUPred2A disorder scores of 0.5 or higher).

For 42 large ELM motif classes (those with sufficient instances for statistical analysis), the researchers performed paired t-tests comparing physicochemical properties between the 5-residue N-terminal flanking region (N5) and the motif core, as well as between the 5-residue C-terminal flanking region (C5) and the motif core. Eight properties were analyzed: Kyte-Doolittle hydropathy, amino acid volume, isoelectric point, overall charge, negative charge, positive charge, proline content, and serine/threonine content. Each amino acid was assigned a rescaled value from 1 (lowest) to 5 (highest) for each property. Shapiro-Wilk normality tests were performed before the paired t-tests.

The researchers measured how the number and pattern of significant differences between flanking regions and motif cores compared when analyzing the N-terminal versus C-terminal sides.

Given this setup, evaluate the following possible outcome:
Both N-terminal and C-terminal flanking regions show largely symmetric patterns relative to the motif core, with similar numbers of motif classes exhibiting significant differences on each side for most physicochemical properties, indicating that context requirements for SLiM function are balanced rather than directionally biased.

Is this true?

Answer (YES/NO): YES